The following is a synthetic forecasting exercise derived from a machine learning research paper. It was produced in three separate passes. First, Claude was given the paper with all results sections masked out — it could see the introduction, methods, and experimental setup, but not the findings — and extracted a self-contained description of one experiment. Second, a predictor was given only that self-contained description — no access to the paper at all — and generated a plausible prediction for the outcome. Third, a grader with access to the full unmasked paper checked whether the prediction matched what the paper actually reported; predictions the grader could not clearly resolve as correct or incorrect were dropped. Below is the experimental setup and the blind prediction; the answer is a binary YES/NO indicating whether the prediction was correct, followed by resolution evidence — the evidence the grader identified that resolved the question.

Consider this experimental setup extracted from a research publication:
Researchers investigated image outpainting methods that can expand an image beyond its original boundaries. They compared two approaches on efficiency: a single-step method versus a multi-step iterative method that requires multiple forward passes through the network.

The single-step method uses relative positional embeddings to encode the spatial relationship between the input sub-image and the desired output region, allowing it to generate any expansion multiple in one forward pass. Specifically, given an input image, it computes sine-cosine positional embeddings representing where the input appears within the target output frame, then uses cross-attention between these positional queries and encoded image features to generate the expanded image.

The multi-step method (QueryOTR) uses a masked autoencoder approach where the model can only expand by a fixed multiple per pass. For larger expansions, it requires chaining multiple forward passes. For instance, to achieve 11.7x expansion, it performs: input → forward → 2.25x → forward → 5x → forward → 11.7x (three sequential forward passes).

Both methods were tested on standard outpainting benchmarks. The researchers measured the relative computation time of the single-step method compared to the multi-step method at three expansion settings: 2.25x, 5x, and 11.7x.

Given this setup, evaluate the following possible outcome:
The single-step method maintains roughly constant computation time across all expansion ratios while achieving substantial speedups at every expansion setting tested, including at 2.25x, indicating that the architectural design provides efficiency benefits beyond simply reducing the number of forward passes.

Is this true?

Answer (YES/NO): YES